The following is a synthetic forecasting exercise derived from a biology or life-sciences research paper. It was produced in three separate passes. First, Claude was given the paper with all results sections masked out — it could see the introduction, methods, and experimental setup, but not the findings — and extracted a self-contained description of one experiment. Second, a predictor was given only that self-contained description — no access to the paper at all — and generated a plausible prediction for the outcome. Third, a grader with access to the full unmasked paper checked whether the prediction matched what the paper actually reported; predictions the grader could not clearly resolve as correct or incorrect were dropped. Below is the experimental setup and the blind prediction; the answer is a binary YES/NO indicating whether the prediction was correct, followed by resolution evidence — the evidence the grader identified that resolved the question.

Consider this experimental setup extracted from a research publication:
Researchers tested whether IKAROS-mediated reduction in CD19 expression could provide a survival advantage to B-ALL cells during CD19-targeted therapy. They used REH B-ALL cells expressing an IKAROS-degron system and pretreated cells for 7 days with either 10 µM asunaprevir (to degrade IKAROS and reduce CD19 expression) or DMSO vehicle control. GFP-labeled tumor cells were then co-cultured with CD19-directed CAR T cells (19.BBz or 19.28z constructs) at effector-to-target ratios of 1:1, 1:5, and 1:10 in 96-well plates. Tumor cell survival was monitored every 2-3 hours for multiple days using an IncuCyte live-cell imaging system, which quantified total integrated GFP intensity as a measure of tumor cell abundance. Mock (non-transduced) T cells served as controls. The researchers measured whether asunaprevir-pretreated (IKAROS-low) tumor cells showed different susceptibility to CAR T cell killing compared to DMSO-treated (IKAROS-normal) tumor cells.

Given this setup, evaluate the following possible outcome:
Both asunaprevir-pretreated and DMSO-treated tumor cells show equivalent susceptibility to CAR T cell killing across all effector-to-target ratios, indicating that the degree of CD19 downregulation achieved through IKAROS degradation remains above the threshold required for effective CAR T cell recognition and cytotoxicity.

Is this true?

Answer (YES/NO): NO